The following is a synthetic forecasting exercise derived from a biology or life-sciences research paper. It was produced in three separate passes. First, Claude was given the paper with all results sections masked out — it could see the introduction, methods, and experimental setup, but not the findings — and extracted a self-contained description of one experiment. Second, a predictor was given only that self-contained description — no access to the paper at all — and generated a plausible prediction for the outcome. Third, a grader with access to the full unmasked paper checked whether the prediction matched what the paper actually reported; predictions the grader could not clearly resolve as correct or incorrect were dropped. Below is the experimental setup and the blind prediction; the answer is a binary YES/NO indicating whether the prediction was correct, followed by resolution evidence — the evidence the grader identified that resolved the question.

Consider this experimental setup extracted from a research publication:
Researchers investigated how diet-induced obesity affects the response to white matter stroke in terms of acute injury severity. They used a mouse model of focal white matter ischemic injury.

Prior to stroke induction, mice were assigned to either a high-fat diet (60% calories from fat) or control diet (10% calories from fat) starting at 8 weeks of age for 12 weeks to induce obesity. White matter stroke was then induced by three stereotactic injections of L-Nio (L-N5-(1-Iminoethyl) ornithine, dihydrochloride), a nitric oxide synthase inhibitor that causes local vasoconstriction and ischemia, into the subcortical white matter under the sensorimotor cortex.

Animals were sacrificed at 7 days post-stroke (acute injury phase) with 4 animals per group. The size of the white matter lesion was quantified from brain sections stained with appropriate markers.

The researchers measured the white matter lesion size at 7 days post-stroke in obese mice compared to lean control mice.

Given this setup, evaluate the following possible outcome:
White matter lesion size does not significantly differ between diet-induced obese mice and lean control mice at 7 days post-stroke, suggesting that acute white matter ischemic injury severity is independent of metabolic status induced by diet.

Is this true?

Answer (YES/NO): YES